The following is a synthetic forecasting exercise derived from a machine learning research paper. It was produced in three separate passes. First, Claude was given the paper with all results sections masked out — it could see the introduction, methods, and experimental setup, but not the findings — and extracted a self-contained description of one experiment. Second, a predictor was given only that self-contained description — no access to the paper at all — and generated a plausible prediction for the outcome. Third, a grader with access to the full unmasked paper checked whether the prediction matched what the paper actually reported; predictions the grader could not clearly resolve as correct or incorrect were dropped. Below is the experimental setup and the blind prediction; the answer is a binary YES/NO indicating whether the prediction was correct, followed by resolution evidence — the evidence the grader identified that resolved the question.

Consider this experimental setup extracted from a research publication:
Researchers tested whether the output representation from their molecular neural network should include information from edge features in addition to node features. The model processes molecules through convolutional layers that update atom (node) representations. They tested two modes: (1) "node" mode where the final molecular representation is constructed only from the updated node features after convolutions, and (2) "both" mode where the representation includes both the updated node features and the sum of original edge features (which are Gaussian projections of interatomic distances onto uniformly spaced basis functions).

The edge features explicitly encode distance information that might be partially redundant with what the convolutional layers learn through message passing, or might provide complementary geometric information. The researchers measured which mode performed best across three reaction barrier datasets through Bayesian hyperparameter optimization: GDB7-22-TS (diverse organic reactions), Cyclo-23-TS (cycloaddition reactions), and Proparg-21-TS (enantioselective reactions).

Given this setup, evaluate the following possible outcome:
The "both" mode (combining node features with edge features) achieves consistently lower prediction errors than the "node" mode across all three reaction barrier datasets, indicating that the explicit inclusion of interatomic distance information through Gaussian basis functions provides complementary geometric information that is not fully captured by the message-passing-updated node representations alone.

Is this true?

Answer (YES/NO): NO